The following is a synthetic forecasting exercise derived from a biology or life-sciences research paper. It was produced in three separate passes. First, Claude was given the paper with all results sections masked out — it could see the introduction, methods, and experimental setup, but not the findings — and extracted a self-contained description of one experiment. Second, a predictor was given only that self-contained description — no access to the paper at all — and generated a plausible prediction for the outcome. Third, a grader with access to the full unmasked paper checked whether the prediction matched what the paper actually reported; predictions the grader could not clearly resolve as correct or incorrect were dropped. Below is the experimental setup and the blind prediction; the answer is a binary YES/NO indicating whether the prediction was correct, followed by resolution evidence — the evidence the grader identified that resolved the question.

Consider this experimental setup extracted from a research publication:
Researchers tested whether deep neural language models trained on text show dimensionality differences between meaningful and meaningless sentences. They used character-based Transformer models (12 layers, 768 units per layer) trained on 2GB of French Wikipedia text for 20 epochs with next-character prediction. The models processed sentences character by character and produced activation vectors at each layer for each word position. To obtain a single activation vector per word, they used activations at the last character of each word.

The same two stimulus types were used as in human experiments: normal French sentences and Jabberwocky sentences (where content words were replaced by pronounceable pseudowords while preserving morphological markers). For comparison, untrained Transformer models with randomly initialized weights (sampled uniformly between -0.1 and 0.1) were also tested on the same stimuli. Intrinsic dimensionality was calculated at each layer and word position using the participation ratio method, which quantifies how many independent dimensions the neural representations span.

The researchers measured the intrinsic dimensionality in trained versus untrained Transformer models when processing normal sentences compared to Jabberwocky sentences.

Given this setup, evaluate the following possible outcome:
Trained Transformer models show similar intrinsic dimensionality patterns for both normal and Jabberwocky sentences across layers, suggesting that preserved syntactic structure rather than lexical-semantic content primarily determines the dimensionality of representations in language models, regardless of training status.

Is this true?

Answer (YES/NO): NO